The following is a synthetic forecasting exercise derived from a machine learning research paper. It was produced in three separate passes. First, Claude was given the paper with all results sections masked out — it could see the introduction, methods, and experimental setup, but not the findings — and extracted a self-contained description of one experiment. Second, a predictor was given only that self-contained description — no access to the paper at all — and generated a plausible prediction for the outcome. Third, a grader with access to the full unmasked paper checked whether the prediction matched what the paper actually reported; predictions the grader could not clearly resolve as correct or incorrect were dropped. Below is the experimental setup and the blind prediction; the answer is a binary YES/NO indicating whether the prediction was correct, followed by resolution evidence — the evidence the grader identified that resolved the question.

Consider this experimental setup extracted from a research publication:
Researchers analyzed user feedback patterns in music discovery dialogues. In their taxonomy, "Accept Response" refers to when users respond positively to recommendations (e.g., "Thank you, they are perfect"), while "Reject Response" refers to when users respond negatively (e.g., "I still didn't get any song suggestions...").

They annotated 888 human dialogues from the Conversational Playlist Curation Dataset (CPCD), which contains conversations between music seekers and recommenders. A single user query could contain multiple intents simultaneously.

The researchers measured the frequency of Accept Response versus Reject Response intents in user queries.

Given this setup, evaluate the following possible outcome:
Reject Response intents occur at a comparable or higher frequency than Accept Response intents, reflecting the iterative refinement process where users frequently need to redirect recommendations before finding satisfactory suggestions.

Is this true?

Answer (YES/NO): NO